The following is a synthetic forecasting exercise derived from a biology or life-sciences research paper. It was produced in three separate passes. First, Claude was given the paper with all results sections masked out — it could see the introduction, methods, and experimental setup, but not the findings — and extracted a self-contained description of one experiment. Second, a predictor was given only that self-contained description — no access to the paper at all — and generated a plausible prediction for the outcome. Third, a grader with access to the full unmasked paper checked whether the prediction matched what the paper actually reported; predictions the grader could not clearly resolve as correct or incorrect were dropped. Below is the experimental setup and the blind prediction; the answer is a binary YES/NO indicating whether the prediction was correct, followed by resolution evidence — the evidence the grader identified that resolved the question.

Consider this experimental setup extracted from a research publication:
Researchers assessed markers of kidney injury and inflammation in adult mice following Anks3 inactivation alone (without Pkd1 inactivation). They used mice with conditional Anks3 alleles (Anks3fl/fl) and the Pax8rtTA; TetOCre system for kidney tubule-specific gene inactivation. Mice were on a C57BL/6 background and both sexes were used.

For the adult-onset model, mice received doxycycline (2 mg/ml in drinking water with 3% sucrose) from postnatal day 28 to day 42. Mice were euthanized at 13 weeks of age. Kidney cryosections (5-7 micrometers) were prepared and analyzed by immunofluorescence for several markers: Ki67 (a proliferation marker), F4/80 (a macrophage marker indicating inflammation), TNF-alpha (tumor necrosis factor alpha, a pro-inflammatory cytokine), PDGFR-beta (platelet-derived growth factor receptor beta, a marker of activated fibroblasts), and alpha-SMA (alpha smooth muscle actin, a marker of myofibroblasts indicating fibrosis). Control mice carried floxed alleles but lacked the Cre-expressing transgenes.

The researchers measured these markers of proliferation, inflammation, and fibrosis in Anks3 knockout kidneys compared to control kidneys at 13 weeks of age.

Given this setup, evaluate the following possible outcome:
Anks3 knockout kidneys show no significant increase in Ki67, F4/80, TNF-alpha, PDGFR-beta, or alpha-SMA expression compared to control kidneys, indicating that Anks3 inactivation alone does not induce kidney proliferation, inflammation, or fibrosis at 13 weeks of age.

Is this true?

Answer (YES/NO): NO